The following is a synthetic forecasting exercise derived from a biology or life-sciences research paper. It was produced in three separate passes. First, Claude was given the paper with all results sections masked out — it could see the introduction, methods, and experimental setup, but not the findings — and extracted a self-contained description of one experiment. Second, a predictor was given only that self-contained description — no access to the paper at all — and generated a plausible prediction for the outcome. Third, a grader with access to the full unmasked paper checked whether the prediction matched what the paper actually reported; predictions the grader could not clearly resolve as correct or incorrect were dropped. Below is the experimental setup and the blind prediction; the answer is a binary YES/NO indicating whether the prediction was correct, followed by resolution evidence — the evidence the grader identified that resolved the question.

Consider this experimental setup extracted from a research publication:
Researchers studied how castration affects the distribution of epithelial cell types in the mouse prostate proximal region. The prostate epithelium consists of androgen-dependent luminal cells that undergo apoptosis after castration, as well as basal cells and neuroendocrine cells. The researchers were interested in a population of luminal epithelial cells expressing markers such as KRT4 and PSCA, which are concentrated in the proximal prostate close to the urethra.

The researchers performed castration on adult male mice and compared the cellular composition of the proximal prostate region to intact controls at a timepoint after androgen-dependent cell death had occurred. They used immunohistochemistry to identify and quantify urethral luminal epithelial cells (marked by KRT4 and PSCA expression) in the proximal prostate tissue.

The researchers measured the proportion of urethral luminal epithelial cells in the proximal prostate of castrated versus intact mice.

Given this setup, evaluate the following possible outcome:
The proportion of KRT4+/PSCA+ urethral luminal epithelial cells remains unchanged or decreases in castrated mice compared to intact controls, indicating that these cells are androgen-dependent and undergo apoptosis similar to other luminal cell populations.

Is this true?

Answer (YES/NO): NO